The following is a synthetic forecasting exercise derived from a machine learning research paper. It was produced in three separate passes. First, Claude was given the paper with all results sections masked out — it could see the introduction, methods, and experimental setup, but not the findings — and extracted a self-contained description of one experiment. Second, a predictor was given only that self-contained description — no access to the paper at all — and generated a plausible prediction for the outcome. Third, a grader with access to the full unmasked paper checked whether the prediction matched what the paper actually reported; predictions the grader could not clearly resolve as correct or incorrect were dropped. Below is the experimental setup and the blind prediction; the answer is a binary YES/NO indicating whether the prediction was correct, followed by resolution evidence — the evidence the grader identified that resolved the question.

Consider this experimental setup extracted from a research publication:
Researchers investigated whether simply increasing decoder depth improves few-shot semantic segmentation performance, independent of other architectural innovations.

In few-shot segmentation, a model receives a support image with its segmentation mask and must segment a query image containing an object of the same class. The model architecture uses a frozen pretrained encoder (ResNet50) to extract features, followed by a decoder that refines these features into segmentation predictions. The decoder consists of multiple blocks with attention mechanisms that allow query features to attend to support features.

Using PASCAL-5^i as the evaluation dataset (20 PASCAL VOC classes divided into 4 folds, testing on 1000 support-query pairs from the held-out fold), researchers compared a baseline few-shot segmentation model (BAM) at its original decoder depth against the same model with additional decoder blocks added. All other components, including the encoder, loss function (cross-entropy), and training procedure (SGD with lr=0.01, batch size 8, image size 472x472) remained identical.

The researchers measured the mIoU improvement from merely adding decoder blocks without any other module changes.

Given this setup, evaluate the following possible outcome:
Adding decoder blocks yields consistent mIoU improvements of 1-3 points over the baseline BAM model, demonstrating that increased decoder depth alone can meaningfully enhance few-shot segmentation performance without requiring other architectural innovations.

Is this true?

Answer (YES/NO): YES